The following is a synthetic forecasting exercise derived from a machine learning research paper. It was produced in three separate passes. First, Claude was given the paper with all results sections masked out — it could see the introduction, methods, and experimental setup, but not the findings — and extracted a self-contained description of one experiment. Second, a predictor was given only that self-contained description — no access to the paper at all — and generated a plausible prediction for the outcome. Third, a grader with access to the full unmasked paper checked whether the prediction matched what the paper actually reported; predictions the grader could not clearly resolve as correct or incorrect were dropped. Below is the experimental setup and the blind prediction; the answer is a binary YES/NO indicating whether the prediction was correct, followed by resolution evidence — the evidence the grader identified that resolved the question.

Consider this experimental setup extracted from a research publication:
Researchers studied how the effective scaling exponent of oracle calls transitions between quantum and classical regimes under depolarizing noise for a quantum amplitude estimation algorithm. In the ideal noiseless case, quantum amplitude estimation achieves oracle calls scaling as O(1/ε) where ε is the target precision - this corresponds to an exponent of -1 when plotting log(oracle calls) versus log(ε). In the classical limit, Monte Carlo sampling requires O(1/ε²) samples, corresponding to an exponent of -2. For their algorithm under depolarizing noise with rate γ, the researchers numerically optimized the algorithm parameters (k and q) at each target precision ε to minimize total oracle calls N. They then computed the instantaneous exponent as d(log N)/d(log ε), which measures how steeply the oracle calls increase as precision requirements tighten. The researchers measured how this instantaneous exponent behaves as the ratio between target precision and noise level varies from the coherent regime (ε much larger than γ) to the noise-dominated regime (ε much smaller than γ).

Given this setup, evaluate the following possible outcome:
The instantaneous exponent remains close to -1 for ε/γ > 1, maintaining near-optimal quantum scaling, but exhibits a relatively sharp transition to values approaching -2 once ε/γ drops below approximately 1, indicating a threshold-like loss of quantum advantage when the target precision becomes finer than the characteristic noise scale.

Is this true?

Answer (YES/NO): NO